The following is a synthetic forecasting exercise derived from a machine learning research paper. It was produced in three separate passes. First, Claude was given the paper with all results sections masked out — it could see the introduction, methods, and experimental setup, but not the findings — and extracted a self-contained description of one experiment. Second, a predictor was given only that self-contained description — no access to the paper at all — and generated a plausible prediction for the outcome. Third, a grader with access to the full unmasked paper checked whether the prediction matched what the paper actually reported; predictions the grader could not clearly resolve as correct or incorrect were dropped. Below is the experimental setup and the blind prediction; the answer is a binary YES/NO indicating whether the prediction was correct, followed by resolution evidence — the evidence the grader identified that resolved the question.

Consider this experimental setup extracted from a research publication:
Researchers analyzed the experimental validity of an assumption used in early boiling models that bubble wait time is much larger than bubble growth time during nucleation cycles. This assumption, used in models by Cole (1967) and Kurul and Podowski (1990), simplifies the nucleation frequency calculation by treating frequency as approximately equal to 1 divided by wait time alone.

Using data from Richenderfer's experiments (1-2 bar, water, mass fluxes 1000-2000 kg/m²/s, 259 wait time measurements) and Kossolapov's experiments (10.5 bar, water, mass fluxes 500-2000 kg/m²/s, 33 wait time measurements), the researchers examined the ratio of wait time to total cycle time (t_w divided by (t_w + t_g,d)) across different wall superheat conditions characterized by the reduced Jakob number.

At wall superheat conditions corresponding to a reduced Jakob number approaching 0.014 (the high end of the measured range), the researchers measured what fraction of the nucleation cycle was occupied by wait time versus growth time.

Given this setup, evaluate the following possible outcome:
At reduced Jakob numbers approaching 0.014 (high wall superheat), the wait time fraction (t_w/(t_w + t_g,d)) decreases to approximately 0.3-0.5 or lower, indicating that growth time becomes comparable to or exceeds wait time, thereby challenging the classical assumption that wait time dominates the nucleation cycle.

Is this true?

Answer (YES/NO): YES